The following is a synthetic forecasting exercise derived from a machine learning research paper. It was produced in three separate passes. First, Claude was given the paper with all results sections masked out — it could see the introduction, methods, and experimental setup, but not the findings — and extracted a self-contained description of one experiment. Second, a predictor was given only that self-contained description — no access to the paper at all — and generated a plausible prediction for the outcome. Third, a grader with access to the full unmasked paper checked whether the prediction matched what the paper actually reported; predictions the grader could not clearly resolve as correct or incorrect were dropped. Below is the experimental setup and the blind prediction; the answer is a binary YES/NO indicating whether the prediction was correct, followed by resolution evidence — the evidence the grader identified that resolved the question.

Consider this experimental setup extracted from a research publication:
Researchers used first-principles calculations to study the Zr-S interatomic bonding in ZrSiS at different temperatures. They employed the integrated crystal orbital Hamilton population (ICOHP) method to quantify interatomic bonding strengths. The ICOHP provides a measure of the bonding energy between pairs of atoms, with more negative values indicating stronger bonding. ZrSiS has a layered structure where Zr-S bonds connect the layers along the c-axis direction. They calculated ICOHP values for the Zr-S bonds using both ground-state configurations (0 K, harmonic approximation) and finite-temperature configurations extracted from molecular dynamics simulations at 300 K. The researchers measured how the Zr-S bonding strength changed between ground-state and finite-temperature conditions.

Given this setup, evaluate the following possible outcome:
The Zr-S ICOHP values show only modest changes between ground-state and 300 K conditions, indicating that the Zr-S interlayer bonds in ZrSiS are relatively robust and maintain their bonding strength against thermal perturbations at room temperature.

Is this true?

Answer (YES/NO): NO